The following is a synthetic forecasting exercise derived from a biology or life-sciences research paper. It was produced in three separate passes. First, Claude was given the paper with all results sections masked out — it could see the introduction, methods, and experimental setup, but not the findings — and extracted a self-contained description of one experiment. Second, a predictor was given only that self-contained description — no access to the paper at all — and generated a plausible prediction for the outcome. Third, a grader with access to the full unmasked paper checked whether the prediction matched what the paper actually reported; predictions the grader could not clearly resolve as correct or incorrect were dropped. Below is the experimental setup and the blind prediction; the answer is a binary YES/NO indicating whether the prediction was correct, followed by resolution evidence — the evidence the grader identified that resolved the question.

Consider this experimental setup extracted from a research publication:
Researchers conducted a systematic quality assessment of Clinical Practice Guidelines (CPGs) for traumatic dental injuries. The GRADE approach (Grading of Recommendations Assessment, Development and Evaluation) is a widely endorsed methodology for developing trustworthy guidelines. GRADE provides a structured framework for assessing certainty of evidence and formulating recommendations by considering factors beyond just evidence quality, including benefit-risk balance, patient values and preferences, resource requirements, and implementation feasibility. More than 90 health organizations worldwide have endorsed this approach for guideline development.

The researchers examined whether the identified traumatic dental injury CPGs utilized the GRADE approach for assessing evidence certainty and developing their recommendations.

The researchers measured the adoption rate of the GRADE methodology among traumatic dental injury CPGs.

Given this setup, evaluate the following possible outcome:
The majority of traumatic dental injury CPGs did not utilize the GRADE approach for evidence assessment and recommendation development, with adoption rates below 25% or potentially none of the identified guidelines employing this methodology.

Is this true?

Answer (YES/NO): YES